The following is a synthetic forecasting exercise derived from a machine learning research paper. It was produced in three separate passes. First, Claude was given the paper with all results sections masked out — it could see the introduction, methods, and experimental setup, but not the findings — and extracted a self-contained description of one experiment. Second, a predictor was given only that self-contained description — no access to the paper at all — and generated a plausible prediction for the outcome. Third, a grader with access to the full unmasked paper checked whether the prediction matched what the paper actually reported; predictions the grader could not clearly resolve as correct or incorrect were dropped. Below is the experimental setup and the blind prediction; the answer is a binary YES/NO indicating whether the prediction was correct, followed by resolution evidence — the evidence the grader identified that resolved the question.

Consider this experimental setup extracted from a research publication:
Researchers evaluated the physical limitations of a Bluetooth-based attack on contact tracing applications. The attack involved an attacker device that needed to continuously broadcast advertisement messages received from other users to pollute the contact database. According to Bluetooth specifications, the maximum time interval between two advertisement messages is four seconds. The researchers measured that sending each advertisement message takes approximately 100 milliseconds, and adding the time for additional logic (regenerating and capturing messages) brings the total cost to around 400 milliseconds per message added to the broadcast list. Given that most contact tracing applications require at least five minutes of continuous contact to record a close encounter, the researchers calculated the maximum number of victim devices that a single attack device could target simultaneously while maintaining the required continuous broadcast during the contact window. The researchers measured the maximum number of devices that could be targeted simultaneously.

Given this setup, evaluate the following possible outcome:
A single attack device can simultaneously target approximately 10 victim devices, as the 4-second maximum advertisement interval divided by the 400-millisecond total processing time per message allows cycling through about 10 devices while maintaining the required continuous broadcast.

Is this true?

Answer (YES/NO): YES